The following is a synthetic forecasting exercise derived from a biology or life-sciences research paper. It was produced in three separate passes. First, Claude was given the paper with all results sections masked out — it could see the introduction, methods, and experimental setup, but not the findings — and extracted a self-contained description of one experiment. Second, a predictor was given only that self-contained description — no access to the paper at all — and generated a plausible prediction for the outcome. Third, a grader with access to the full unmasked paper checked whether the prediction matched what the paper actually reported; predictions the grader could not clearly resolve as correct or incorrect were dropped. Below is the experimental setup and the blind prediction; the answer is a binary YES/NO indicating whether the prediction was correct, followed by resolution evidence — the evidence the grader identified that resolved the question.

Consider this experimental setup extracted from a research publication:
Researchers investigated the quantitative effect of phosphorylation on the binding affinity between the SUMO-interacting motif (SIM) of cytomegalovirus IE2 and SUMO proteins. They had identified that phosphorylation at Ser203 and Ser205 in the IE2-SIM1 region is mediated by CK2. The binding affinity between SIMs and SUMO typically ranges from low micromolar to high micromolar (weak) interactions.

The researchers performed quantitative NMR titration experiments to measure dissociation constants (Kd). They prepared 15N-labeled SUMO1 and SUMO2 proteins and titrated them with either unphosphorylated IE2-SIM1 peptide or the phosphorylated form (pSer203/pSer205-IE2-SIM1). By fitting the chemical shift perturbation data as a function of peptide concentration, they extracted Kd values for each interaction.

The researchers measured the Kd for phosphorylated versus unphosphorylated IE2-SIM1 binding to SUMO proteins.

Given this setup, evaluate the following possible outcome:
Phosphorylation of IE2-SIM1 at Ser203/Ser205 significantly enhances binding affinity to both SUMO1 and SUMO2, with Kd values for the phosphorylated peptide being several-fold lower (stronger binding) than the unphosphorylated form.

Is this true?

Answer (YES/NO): YES